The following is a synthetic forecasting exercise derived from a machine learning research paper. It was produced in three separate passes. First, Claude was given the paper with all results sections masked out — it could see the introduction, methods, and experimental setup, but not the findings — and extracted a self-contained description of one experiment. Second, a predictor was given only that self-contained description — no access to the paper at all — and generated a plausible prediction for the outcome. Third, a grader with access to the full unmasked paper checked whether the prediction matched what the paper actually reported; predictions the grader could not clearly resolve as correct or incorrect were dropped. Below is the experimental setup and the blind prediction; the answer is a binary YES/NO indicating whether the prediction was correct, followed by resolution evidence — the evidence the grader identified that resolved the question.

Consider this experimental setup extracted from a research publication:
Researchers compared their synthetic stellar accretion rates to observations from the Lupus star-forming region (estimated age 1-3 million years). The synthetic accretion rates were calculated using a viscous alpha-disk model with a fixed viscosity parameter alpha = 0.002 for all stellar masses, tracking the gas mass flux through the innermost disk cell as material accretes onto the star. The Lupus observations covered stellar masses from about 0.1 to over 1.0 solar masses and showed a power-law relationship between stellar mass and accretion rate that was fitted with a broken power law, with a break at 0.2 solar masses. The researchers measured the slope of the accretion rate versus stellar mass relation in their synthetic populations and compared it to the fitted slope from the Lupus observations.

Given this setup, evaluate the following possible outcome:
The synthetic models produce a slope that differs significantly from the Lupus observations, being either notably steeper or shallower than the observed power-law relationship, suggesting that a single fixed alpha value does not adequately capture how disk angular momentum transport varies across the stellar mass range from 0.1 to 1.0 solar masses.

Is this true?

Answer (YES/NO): NO